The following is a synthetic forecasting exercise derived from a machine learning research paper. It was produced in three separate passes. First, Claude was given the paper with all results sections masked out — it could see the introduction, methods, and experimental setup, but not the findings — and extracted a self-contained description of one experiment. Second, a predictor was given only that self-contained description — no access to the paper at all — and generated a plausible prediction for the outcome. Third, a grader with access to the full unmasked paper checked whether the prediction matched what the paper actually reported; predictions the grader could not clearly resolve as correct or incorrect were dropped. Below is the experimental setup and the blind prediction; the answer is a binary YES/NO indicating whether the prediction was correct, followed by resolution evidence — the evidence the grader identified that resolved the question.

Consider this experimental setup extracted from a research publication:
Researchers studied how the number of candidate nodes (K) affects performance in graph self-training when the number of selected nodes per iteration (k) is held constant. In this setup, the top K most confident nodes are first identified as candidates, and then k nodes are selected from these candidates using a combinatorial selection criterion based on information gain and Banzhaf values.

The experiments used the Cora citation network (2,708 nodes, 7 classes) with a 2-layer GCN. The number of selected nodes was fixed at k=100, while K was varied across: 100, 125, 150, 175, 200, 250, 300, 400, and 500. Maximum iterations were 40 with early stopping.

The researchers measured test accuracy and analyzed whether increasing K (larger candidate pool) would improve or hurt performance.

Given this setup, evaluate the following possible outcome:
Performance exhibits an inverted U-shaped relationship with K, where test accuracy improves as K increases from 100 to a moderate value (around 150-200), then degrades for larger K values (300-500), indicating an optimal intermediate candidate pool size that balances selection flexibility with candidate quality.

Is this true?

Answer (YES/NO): NO